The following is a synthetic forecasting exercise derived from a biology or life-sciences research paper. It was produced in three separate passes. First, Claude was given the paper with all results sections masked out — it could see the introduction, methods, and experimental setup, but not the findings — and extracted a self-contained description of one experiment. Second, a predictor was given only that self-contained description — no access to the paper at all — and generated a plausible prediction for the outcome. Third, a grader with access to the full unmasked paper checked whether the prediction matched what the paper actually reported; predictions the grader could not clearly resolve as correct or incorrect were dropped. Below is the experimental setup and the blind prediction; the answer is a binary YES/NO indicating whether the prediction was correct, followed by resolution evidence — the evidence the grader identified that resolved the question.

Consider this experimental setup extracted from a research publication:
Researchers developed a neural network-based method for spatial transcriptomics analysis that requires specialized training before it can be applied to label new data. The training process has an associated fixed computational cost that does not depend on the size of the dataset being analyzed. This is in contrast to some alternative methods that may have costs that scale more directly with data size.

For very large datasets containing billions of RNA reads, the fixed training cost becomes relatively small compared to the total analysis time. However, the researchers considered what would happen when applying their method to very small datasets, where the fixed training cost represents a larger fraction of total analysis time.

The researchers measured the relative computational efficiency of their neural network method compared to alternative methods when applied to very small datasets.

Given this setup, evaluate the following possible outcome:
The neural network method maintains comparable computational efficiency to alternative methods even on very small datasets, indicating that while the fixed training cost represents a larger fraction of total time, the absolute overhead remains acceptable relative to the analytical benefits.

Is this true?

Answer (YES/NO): NO